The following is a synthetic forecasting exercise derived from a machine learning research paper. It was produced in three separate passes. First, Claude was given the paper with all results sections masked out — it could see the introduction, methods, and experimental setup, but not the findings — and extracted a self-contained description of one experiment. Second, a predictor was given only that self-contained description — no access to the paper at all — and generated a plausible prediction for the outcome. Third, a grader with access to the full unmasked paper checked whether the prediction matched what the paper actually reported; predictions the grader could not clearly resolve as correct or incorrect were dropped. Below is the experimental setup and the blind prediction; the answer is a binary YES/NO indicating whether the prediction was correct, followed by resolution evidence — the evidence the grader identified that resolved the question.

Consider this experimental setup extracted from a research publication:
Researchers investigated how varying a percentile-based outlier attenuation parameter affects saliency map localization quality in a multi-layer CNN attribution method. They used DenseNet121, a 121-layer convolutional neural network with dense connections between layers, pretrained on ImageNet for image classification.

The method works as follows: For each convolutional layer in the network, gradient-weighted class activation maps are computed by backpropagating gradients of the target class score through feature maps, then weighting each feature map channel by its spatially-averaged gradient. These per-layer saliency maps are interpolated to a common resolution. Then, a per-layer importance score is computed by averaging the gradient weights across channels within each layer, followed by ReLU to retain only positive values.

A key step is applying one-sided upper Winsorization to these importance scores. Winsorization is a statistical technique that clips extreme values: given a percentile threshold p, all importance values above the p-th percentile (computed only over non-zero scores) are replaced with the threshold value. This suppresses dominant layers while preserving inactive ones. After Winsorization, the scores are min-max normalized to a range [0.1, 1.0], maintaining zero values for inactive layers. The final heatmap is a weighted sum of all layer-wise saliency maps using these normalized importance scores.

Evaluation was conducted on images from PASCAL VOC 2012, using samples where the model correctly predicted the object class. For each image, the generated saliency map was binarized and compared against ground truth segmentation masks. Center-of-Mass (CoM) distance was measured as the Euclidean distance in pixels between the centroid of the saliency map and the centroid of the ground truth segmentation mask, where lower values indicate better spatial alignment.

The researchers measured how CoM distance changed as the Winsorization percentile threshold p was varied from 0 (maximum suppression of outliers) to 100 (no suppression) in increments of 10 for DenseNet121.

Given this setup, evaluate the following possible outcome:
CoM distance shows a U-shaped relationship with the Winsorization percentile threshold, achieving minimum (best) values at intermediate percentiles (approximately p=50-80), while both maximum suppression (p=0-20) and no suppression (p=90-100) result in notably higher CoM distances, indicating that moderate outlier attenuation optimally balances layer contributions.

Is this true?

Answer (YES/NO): NO